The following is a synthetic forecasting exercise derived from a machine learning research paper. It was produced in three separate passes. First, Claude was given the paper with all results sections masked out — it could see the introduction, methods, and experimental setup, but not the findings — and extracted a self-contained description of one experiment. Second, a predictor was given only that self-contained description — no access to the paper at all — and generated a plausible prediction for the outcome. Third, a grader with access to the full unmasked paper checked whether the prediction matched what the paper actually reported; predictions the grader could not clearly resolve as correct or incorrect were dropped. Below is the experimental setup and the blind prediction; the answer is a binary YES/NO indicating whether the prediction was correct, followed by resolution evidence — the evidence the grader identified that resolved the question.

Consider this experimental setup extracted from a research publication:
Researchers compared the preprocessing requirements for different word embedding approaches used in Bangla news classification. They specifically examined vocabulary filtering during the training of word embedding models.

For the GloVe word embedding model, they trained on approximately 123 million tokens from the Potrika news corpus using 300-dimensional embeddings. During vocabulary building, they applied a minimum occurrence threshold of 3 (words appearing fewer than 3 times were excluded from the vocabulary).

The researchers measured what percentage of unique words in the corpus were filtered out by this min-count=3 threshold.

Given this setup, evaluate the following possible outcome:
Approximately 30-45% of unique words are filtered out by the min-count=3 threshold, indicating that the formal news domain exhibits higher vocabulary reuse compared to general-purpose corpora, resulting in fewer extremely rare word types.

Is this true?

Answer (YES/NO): NO